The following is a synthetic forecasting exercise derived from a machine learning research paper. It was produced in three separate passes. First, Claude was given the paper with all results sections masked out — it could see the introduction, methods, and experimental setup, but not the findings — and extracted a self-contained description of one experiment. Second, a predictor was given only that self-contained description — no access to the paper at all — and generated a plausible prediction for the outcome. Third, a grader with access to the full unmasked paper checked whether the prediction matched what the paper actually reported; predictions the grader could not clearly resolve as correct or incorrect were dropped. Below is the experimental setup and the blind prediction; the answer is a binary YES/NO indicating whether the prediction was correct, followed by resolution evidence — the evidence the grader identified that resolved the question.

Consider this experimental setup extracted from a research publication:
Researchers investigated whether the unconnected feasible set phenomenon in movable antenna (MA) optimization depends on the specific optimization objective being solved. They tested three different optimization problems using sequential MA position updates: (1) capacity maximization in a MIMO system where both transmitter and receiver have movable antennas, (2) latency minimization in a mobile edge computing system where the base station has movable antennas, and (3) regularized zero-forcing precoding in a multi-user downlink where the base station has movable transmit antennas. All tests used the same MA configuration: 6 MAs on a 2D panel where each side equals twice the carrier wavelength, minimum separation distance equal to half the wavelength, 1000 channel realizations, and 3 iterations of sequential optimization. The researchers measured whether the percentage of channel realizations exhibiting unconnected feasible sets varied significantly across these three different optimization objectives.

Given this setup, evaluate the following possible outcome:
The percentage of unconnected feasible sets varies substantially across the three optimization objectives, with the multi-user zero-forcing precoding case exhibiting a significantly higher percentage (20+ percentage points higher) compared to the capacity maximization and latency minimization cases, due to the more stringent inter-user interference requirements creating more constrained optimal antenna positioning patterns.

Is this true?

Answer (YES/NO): NO